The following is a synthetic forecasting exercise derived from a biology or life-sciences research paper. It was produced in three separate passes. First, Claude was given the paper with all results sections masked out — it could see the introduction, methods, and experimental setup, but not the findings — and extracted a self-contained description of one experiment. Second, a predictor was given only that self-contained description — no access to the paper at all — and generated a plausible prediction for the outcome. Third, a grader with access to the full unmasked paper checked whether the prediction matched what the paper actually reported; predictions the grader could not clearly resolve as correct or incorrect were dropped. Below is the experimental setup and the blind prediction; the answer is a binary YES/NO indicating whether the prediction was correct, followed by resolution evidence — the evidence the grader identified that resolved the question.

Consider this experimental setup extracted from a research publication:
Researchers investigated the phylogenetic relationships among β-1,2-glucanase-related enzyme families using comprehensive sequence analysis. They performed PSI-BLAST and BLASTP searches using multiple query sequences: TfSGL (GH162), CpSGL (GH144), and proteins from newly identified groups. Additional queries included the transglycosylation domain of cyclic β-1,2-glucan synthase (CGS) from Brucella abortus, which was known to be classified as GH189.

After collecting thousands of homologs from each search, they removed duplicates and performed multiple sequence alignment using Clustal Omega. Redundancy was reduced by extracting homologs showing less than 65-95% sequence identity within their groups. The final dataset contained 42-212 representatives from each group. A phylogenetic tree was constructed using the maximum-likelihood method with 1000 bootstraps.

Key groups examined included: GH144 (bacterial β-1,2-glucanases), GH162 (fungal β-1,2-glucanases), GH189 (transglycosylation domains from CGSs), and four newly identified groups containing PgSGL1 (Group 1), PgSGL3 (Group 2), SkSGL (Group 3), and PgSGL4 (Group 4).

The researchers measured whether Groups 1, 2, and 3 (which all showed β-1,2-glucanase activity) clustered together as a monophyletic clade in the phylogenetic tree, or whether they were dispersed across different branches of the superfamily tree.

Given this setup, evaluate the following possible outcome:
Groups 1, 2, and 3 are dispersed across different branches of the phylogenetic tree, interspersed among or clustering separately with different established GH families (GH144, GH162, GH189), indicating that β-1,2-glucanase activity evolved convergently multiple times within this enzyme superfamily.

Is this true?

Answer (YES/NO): YES